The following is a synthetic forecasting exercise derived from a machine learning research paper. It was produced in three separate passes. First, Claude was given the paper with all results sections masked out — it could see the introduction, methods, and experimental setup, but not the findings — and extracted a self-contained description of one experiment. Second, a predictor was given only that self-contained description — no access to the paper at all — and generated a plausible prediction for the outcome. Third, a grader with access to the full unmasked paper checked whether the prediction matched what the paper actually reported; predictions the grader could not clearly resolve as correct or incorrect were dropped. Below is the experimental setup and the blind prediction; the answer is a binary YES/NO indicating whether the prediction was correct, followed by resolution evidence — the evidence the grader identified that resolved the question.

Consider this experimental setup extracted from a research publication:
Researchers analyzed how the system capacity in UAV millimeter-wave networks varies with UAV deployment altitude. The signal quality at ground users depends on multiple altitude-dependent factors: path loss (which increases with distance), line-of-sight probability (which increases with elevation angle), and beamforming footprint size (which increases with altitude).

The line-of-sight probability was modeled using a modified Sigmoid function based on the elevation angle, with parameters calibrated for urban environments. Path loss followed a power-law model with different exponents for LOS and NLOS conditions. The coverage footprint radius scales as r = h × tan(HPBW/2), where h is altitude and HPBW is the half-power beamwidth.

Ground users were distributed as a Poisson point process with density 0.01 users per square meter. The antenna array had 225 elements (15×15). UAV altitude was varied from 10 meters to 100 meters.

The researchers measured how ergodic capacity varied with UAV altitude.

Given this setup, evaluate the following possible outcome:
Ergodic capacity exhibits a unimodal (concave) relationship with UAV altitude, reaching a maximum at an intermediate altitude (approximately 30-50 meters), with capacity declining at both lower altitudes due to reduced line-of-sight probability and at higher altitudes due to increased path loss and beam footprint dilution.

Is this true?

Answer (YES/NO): YES